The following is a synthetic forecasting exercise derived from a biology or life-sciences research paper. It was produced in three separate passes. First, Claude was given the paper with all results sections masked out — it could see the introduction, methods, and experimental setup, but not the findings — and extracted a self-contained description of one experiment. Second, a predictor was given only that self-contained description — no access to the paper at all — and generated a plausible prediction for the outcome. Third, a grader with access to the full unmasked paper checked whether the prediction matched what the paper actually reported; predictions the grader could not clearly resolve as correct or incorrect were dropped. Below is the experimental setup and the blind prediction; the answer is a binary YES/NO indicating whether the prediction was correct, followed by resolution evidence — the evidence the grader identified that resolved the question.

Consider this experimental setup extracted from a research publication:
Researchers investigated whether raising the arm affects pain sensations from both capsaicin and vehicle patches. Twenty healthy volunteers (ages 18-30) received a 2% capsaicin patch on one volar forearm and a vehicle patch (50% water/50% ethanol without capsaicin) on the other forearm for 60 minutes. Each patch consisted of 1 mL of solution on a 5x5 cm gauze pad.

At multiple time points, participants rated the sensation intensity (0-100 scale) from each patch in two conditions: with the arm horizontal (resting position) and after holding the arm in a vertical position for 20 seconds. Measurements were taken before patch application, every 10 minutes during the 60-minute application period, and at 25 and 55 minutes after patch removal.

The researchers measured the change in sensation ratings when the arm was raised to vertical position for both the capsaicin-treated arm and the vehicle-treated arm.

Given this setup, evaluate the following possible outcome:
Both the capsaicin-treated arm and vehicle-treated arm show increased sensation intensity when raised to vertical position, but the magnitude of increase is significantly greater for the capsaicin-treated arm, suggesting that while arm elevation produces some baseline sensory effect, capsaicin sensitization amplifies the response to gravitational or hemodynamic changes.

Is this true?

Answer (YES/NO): NO